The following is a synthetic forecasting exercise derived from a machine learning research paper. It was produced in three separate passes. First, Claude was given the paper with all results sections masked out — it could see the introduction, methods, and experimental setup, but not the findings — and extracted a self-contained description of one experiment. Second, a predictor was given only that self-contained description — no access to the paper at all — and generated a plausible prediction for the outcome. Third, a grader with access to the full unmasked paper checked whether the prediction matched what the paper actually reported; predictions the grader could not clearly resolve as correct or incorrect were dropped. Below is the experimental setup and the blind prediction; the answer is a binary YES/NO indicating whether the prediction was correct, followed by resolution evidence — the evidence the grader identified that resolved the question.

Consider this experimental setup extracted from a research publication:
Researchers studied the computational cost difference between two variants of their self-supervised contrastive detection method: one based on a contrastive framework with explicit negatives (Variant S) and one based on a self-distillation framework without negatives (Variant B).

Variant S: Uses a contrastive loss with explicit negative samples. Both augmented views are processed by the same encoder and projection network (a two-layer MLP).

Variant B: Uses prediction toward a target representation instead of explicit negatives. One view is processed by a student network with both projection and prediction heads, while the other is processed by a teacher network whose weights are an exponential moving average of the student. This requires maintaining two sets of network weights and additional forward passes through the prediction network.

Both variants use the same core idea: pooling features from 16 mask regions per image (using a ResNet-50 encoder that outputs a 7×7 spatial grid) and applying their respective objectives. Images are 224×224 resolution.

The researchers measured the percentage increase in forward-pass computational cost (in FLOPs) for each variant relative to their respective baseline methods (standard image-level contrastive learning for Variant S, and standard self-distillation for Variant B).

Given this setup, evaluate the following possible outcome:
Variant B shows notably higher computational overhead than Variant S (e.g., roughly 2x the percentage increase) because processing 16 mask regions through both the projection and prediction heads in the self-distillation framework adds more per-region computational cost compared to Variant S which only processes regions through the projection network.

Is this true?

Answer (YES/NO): YES